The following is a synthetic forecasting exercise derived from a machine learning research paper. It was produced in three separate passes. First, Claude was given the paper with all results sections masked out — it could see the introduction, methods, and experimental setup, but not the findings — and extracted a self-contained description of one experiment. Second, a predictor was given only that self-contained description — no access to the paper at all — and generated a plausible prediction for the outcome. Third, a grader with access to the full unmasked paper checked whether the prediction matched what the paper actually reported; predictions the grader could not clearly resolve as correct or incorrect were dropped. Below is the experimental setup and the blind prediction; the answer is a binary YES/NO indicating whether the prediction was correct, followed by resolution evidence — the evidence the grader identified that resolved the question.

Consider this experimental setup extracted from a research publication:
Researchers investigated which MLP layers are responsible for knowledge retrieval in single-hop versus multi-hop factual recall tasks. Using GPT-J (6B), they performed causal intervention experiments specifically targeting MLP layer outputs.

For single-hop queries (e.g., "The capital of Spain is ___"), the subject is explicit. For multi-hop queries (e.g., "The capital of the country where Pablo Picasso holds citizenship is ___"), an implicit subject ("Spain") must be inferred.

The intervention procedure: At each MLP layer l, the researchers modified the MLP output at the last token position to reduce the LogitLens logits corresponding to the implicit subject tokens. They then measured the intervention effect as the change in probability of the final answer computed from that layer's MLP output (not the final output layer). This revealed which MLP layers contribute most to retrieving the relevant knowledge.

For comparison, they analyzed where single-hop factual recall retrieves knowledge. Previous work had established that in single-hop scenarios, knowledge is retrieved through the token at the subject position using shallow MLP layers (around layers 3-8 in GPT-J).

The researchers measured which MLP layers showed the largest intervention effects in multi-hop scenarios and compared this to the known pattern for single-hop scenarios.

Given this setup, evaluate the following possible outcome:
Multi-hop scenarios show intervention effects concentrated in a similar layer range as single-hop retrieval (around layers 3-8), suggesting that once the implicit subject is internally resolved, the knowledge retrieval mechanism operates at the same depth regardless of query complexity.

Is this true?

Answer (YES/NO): NO